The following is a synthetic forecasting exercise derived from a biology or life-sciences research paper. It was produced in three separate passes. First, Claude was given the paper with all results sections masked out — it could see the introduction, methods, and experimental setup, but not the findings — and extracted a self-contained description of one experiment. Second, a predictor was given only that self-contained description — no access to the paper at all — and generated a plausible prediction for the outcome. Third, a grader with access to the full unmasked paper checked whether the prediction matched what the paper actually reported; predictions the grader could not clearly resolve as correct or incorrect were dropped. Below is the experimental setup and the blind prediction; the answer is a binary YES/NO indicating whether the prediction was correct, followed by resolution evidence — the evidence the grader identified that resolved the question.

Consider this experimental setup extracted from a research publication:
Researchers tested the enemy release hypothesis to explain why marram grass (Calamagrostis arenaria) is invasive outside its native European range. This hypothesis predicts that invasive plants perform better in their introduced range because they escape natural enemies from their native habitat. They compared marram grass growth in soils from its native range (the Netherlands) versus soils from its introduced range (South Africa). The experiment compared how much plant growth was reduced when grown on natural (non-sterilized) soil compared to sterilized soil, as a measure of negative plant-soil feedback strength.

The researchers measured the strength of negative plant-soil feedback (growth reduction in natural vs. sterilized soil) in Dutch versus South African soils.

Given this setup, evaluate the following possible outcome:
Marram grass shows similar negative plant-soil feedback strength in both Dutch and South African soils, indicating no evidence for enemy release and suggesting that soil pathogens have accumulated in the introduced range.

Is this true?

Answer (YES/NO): NO